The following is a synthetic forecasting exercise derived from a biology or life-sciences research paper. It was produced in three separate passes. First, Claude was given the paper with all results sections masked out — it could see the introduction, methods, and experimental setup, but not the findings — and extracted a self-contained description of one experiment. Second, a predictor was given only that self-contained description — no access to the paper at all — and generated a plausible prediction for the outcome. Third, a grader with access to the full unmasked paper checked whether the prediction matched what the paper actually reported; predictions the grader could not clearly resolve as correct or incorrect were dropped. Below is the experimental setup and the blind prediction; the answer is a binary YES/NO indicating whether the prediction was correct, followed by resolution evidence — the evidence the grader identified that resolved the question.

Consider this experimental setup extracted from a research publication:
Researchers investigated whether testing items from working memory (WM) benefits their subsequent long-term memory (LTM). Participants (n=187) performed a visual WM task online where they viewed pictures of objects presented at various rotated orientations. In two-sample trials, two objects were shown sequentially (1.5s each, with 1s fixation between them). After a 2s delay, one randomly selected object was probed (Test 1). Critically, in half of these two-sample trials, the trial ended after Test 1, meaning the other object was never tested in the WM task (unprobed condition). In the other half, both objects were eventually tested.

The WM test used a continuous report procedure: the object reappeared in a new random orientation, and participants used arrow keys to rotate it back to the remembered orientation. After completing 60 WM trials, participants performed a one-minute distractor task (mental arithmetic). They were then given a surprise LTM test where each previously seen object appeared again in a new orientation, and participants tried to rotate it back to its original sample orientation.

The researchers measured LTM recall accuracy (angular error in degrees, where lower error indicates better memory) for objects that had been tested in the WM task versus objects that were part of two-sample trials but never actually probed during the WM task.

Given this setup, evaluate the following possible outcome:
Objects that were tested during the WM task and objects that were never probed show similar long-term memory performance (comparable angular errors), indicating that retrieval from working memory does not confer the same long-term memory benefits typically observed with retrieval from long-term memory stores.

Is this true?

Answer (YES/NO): NO